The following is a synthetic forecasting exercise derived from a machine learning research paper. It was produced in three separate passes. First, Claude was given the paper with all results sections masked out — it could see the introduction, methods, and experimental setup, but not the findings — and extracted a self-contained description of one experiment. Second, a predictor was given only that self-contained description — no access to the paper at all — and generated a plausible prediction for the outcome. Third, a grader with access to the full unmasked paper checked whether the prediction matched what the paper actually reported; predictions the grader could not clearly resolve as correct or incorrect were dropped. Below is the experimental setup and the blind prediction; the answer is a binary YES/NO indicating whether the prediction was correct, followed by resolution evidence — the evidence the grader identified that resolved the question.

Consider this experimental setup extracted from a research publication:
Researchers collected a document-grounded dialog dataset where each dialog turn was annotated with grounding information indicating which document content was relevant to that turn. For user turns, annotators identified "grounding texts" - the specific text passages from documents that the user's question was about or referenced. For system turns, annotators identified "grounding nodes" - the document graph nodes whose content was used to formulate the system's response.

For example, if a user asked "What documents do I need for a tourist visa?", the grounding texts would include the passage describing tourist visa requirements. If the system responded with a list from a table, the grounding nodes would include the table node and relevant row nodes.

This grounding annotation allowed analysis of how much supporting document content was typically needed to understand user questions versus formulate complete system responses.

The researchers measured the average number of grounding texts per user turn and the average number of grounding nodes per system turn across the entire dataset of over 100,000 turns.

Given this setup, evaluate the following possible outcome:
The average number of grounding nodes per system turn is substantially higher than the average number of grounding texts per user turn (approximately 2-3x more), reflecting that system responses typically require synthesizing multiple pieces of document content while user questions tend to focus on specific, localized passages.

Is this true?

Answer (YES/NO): NO